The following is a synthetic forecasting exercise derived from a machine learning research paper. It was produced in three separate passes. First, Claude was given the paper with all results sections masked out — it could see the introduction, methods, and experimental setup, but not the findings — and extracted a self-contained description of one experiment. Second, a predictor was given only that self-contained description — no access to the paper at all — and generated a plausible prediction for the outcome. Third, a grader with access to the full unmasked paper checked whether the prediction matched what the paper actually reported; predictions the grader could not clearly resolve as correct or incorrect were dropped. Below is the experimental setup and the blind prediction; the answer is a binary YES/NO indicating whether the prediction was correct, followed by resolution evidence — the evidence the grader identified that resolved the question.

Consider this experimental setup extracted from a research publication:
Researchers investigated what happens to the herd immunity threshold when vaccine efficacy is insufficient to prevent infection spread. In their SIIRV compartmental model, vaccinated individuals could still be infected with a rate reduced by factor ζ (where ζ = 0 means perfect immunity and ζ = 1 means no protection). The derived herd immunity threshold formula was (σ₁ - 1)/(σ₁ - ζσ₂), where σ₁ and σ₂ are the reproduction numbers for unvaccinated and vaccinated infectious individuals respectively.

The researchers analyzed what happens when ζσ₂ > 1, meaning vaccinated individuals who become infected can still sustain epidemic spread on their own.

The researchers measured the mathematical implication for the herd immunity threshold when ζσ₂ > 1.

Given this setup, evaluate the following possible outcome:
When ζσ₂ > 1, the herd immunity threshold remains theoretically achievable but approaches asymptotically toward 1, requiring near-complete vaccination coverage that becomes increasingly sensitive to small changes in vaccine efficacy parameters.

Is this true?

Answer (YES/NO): NO